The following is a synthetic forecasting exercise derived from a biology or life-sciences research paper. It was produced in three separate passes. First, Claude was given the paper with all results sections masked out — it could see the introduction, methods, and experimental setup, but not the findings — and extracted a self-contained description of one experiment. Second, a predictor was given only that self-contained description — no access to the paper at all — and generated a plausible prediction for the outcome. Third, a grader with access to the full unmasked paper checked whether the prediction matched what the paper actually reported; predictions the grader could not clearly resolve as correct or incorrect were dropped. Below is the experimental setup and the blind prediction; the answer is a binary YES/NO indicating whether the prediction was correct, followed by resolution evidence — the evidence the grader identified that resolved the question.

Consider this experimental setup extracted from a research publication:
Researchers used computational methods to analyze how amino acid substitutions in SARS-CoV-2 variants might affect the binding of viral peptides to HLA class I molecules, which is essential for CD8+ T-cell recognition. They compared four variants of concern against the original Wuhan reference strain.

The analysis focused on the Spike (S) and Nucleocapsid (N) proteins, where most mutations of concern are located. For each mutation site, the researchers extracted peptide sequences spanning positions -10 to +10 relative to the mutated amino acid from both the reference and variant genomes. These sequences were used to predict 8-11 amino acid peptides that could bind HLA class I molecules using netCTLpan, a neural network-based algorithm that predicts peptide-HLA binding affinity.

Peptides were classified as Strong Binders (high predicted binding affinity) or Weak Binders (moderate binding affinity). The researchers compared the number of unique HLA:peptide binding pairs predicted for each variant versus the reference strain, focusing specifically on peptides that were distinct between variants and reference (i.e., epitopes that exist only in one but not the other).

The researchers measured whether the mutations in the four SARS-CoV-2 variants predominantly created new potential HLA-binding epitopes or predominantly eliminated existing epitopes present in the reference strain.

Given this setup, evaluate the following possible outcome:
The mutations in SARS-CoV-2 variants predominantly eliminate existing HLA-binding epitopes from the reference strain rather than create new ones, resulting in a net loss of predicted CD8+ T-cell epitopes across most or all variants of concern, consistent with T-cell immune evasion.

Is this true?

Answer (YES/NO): NO